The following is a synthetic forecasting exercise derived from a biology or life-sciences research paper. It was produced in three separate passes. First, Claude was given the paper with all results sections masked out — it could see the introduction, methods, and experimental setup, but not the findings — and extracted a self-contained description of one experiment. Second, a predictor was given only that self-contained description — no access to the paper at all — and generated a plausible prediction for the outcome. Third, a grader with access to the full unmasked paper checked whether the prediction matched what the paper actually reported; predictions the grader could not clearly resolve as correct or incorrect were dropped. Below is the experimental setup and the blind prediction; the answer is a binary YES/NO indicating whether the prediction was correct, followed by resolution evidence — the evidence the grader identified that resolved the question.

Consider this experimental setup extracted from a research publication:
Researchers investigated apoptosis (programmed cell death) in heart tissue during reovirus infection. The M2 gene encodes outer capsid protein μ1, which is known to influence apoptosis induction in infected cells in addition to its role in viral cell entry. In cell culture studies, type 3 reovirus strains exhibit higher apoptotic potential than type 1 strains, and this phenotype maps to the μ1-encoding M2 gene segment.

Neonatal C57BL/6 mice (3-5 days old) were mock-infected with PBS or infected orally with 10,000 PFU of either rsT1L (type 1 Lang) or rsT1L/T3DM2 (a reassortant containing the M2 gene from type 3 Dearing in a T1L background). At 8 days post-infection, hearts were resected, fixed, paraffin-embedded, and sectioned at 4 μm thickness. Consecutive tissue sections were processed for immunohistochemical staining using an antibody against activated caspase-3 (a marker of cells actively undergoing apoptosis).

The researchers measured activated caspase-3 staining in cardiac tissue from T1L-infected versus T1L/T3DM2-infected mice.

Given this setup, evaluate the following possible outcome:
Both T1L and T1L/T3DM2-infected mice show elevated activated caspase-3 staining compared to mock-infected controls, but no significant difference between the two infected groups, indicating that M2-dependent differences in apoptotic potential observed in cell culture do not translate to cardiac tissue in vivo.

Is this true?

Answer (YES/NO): NO